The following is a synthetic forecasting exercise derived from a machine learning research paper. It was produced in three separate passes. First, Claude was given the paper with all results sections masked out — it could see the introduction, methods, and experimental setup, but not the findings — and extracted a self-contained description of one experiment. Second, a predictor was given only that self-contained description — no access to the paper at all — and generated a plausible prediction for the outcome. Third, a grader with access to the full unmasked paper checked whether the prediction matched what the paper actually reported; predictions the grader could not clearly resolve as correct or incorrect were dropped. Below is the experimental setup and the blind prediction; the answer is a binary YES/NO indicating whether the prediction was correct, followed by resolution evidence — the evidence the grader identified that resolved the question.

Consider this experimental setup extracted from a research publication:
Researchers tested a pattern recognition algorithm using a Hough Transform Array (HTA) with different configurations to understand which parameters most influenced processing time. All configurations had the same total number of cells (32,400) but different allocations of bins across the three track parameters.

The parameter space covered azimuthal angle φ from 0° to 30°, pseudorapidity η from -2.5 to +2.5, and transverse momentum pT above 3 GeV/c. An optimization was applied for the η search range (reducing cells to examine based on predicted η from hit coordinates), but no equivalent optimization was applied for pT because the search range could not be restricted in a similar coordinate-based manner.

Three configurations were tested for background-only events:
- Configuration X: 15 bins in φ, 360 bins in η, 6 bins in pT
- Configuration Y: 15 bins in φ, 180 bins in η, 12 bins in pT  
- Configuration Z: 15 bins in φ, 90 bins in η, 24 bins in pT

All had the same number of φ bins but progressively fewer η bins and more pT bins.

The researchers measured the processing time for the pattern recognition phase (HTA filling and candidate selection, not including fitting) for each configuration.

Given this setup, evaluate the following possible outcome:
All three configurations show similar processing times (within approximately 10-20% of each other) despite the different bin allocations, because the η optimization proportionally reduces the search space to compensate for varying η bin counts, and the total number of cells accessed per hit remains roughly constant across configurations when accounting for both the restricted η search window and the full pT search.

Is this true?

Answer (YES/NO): NO